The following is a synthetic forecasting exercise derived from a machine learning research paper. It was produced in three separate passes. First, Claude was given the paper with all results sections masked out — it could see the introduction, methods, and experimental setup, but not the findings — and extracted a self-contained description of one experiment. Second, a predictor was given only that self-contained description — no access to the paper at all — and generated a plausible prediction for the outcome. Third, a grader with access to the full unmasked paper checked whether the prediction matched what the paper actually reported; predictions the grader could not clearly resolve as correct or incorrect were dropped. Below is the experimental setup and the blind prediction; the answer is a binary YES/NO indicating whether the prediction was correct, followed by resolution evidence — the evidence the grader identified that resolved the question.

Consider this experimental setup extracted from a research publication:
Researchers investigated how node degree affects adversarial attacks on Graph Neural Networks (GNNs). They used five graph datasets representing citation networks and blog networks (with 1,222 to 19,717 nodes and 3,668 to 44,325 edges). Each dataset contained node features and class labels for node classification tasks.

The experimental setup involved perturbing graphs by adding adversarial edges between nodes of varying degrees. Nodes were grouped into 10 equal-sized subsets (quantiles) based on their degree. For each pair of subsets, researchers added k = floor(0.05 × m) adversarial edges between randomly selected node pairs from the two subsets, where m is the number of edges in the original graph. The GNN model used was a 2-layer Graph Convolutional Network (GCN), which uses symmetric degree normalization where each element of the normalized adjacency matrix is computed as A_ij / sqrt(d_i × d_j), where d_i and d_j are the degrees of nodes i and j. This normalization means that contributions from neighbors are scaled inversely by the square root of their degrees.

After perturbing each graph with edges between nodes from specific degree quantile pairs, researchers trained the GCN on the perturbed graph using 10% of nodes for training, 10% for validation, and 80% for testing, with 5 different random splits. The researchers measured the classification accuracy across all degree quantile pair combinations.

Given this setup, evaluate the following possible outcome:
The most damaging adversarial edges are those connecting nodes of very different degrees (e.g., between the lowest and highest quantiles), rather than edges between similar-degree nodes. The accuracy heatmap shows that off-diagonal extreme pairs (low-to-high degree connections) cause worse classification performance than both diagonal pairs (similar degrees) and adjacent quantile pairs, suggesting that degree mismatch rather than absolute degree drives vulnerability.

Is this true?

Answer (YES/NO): NO